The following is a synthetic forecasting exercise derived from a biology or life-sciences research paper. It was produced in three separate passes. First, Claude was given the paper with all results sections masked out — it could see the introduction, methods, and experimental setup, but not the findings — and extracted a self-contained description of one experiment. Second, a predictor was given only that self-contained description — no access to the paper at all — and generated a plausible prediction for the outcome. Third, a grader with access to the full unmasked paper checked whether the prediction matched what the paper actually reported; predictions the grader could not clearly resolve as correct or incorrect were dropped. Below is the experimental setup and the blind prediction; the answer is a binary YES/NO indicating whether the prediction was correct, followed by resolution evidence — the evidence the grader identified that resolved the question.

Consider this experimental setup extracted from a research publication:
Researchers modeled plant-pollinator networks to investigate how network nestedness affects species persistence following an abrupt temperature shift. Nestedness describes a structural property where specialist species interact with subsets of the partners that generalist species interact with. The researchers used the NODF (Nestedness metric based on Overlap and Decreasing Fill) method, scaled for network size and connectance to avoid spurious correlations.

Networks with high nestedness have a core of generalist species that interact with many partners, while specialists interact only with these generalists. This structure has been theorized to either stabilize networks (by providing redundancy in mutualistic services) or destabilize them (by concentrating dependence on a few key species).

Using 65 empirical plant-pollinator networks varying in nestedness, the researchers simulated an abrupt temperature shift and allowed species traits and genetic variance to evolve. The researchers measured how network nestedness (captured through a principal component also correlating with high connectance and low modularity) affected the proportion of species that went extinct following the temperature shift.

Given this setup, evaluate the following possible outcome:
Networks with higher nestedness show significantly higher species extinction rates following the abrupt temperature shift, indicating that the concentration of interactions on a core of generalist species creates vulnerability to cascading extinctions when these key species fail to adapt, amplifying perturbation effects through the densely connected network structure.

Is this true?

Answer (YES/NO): NO